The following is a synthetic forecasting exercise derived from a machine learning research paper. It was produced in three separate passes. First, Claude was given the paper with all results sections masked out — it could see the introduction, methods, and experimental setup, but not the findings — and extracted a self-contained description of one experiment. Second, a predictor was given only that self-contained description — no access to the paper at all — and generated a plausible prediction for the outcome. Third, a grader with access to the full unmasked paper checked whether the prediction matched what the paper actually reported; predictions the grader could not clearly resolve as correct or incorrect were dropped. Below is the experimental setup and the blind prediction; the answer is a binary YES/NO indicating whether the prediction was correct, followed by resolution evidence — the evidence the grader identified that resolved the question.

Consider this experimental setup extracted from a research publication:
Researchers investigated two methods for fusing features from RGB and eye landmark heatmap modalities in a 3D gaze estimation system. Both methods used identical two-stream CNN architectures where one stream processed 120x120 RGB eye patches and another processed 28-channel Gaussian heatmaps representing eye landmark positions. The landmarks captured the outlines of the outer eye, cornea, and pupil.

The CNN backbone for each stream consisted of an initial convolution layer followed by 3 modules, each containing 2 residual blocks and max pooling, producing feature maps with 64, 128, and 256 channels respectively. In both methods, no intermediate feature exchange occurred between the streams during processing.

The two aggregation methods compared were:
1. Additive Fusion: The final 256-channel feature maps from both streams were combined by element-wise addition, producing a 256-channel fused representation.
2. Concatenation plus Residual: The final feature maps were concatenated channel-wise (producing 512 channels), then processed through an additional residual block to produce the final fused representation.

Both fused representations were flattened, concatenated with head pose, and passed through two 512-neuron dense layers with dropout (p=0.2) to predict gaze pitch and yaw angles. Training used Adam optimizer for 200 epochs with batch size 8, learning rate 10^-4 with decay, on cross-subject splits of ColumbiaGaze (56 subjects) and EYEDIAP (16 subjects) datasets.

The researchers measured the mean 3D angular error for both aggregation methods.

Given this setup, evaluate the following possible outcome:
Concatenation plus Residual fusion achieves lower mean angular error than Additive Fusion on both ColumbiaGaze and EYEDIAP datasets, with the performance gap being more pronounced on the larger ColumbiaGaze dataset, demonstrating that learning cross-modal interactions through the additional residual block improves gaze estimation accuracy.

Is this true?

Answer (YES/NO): YES